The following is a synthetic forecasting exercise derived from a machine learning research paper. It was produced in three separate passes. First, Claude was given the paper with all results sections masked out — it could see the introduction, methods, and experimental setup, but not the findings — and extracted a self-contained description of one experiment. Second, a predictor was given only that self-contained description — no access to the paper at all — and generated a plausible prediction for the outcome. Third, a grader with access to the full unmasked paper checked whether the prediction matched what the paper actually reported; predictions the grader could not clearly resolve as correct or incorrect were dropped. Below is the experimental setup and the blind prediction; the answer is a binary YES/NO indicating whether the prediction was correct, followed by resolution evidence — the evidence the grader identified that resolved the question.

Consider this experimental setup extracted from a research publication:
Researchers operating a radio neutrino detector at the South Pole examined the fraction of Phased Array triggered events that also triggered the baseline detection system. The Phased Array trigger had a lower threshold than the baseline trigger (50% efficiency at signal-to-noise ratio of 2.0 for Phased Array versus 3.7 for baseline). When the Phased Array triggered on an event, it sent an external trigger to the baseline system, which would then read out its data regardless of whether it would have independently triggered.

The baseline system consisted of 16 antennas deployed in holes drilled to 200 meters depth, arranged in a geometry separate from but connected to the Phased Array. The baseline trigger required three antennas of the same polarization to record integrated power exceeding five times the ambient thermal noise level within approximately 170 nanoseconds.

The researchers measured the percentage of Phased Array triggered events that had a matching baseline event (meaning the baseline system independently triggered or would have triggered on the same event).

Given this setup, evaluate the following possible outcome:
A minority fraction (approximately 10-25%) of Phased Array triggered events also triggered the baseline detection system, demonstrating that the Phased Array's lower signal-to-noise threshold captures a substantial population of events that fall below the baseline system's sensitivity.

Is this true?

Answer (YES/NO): NO